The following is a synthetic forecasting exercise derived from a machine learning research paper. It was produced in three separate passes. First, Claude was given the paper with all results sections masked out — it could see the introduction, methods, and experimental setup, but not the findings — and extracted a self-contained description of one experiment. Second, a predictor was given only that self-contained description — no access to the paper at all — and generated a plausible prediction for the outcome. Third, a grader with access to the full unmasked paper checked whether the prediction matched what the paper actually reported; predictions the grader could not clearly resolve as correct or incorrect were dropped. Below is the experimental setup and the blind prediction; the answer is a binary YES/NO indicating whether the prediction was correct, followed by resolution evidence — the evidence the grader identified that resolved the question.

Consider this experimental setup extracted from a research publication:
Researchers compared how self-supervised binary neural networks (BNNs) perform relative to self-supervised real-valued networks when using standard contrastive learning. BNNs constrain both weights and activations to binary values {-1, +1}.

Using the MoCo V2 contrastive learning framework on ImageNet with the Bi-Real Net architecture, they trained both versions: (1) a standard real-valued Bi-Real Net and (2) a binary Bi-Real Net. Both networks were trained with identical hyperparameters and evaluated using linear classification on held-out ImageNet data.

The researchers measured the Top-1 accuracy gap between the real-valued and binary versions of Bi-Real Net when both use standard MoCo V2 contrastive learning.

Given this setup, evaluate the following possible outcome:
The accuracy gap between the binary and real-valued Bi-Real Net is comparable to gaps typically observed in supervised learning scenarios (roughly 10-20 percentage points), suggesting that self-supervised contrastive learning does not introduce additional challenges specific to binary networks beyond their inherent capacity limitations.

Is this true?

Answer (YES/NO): NO